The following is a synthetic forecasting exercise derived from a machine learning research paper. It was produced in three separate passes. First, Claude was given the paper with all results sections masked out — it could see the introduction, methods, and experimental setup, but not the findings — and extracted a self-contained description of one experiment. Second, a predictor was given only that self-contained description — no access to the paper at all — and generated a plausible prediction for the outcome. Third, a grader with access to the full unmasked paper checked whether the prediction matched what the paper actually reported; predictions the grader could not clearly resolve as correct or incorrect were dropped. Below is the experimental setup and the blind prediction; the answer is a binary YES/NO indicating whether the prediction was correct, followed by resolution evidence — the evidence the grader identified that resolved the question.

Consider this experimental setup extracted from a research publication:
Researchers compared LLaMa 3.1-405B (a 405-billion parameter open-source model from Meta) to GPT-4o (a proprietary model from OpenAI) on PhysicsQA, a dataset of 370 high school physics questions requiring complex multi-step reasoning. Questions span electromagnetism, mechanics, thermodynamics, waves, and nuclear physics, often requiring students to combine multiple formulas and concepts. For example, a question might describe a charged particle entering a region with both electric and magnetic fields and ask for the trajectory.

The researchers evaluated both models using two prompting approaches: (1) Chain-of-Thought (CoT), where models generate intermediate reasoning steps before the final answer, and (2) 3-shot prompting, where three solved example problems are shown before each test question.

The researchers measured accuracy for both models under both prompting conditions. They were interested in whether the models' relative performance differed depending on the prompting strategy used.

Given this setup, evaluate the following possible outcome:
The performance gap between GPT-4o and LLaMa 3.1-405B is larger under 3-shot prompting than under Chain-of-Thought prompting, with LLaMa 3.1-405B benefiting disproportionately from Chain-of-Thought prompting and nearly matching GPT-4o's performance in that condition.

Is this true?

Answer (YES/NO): NO